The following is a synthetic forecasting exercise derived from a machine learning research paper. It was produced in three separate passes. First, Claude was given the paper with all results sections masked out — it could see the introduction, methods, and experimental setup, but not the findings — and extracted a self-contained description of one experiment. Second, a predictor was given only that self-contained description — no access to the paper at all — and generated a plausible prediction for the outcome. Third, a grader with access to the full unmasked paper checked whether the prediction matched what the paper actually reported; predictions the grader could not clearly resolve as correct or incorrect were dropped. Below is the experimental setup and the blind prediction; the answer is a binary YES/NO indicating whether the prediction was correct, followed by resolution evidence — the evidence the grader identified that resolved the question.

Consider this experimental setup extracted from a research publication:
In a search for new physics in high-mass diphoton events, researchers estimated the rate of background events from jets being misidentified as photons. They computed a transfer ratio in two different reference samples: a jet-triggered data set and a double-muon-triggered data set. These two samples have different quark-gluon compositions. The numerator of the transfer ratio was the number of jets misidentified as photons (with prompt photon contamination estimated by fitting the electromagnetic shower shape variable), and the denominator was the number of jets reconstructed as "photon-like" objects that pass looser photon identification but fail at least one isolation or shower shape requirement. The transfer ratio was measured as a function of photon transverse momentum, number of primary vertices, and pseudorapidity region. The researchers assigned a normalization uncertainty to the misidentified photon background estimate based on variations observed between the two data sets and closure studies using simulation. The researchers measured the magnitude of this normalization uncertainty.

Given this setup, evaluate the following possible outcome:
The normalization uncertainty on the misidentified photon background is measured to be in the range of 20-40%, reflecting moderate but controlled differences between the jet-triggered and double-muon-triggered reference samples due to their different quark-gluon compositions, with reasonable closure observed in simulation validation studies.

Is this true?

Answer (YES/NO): YES